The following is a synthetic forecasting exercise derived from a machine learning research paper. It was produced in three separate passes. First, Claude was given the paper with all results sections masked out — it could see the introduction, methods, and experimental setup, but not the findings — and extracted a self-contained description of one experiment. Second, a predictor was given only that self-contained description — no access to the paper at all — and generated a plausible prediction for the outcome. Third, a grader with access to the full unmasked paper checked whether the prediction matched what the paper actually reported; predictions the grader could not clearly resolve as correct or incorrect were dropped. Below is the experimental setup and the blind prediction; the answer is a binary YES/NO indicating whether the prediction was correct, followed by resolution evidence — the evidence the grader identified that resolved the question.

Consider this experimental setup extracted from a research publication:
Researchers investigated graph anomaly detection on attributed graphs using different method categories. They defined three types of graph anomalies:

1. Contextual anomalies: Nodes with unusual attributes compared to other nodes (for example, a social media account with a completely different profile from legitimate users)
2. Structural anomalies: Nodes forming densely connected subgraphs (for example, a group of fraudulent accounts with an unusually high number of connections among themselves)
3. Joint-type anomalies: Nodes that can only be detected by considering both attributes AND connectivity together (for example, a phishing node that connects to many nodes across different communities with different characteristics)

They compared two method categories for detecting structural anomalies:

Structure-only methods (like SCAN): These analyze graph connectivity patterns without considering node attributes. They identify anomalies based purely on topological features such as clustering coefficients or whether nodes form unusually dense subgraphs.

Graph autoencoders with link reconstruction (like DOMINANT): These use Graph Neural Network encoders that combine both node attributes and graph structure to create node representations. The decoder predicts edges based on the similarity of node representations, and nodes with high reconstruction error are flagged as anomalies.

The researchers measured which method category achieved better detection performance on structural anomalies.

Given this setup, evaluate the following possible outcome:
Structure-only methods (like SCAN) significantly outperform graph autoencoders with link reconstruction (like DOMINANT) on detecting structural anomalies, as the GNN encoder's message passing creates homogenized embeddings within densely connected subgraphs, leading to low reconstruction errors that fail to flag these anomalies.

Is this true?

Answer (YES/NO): NO